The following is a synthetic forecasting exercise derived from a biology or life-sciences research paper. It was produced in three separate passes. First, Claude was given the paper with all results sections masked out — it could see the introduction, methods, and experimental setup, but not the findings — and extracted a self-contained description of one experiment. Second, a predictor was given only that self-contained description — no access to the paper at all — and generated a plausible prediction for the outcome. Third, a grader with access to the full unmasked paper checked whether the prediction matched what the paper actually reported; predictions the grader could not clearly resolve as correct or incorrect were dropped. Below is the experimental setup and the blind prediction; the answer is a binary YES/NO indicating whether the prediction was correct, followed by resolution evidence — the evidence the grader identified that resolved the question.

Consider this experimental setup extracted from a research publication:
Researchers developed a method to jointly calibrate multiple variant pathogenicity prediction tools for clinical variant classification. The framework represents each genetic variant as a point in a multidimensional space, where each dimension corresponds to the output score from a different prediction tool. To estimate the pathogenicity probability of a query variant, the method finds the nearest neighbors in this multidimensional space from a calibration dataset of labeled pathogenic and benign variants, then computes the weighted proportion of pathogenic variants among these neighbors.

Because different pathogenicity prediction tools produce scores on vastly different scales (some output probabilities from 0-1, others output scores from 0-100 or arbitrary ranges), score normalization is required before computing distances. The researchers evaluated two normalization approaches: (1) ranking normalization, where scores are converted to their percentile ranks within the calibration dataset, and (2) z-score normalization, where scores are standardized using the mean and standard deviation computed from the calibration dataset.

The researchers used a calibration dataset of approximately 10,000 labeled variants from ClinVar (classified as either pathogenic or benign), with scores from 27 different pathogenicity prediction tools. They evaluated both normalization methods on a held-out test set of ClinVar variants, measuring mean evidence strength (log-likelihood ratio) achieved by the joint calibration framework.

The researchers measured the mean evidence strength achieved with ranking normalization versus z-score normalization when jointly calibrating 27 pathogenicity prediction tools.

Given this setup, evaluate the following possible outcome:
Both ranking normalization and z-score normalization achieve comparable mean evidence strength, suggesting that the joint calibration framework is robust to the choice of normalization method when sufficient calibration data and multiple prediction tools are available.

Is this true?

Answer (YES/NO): NO